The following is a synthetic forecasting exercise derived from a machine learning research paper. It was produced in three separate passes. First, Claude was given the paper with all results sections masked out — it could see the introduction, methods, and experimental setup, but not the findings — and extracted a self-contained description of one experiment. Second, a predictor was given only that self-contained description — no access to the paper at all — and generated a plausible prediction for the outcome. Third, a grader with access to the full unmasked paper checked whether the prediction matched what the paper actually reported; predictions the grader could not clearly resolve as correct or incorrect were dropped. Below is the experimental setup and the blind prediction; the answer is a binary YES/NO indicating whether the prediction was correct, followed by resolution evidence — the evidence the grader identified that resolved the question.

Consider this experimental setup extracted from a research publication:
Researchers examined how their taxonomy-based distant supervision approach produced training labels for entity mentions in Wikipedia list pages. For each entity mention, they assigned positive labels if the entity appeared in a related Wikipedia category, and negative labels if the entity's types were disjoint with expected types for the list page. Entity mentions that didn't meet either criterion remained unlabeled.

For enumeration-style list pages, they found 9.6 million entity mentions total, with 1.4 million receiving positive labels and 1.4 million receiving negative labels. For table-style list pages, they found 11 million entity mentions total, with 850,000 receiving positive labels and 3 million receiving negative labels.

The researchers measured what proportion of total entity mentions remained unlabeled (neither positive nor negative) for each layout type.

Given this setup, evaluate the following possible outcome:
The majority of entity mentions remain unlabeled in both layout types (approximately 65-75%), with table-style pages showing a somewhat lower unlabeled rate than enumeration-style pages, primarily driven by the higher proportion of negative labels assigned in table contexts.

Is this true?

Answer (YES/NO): YES